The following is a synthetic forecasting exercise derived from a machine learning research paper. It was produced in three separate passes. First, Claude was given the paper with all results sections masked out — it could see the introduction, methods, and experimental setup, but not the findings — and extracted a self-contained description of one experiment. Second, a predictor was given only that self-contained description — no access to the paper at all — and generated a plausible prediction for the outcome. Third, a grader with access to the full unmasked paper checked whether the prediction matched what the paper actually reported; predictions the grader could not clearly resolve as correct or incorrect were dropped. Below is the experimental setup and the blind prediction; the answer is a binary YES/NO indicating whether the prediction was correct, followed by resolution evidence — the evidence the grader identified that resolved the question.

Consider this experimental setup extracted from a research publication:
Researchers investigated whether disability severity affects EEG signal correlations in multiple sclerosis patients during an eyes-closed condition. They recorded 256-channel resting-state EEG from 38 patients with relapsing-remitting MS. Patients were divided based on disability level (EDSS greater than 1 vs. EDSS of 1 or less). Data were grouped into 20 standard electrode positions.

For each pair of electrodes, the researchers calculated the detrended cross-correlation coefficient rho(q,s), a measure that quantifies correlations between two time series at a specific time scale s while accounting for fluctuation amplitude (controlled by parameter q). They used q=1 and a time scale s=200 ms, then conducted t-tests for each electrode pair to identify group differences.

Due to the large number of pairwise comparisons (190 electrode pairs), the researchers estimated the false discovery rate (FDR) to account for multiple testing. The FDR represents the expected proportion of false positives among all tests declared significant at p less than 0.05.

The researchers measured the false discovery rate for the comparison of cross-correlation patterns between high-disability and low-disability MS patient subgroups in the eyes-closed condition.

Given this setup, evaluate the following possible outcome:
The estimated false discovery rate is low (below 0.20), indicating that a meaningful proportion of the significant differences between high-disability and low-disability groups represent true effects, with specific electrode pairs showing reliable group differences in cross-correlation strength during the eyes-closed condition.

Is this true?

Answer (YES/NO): NO